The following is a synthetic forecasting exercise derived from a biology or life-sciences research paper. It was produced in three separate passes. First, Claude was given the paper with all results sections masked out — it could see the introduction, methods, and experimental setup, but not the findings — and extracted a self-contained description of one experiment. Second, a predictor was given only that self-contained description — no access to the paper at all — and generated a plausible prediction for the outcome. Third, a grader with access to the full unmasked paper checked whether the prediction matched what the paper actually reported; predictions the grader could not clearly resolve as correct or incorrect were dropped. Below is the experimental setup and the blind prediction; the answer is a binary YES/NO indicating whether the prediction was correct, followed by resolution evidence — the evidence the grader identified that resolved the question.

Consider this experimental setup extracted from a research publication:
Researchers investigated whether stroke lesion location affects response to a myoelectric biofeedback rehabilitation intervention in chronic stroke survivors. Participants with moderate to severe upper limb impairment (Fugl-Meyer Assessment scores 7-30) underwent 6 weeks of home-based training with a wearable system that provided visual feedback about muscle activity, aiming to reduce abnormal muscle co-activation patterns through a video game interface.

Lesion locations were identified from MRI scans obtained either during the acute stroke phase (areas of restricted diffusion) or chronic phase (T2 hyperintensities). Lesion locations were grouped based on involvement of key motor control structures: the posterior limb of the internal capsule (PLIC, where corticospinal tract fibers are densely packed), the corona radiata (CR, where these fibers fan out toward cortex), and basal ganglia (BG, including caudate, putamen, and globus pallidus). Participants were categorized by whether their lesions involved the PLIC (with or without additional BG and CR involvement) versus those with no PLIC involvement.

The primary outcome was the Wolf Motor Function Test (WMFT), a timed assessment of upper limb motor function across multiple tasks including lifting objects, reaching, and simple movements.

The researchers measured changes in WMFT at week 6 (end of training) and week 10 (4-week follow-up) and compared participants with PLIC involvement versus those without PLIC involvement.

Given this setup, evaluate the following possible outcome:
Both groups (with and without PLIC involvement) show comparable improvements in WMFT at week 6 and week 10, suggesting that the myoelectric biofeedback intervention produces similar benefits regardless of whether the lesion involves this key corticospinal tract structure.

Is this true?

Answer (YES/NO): NO